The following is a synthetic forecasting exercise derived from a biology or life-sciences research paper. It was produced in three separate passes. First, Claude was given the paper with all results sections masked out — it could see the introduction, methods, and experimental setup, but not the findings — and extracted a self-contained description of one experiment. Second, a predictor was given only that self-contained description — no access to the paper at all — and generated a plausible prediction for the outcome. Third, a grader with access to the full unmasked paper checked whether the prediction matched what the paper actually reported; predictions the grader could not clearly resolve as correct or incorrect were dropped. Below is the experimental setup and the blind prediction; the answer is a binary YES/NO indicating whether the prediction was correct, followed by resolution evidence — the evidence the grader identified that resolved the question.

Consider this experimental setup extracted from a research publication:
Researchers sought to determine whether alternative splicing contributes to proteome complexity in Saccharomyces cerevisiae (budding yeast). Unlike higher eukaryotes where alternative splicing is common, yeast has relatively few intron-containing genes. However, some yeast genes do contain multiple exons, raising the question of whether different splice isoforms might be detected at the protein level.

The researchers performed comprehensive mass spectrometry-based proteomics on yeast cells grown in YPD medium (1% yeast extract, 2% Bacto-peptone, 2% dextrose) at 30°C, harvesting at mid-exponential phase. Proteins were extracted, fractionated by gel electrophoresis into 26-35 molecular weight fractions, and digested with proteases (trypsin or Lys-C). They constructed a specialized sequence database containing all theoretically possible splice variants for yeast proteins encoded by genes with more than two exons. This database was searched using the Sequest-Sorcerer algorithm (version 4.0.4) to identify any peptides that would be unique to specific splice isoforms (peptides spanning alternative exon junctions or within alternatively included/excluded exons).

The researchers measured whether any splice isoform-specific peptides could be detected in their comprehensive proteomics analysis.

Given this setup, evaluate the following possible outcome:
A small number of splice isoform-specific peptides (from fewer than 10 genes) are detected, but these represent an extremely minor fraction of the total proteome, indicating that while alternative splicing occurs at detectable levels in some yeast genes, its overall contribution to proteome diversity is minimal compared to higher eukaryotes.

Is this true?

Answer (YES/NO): NO